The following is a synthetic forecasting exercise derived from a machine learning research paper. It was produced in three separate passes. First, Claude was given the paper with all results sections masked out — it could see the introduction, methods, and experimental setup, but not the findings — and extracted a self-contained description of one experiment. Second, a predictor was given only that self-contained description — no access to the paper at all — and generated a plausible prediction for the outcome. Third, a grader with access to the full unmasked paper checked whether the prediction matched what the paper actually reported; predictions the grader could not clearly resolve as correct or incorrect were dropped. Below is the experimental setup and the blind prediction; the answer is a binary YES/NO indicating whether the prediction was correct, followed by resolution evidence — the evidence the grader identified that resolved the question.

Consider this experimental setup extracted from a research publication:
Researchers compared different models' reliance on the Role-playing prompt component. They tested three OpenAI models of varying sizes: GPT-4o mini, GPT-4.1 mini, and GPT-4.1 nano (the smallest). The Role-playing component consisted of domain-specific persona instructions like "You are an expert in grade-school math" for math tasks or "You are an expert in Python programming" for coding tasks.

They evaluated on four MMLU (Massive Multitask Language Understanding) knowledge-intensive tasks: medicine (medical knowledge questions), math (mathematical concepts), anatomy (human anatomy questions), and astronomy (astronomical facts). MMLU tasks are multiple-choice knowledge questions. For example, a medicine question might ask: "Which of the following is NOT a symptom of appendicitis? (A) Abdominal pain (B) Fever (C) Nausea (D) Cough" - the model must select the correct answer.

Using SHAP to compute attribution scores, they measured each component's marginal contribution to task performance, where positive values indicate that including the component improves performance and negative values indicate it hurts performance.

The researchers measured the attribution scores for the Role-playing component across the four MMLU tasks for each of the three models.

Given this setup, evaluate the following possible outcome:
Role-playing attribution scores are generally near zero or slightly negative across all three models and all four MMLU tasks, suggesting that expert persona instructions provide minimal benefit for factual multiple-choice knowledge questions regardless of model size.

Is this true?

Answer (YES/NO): YES